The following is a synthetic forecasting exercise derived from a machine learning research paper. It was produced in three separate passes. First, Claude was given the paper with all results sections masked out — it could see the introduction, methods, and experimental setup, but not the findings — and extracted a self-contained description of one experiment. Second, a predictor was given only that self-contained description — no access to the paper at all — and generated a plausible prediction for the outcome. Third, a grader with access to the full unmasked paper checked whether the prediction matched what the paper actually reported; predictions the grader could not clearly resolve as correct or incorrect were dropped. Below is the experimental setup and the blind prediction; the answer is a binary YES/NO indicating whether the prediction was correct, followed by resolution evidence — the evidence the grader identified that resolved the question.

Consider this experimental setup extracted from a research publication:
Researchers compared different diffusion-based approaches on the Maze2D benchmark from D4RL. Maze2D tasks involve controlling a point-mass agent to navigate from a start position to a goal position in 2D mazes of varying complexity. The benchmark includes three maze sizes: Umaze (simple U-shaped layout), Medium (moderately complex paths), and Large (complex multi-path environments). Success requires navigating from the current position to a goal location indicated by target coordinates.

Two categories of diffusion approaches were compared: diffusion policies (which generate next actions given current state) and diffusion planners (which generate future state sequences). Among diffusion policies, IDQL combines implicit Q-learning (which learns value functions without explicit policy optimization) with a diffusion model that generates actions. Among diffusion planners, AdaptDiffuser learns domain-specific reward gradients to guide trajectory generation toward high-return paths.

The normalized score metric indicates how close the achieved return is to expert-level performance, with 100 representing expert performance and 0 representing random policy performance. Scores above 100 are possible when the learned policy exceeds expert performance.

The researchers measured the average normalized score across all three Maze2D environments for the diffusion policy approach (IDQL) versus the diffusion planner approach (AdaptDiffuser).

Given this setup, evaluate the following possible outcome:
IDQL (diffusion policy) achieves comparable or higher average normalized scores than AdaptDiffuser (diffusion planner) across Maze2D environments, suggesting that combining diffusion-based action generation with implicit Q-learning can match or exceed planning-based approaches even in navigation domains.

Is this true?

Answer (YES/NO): NO